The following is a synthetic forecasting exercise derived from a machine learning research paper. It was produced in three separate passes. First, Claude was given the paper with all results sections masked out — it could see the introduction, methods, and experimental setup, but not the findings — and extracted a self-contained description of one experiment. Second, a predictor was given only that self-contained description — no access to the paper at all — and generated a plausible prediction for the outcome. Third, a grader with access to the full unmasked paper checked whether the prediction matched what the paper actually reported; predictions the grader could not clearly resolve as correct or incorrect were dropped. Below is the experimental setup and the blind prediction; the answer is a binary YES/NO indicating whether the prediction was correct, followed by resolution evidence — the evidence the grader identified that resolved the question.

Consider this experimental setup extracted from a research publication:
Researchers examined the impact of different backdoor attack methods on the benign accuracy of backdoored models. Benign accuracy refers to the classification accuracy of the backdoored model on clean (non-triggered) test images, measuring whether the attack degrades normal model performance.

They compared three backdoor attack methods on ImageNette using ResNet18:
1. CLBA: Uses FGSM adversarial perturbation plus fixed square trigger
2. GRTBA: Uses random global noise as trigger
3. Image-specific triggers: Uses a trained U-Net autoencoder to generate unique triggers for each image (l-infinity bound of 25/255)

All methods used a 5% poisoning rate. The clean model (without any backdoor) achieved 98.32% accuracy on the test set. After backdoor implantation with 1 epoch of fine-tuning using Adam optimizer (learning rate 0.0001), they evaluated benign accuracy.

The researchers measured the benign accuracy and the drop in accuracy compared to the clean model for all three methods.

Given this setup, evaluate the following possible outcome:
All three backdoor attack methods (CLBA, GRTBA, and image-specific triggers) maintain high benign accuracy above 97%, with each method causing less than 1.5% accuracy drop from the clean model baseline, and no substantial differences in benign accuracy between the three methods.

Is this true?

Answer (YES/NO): YES